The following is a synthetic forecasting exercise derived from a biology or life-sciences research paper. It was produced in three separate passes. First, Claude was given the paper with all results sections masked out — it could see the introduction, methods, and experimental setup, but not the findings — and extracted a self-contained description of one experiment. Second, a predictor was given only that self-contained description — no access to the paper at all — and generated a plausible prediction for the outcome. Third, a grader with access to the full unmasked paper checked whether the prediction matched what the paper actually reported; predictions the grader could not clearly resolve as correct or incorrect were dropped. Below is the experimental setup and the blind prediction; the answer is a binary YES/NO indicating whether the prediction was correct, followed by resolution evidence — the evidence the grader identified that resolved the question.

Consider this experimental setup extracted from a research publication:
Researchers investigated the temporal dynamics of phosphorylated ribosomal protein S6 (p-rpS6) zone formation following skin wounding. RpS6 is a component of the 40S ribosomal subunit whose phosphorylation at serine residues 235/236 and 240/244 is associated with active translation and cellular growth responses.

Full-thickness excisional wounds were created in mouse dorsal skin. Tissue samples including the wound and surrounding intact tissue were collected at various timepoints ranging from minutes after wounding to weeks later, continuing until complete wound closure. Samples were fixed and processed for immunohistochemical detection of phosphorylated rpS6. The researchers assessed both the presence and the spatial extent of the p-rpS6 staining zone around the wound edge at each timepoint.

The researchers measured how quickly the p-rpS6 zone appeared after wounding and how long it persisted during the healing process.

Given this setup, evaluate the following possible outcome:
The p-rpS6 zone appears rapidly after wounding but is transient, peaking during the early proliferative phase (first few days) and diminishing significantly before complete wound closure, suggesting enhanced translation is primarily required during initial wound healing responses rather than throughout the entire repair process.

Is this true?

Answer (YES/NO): NO